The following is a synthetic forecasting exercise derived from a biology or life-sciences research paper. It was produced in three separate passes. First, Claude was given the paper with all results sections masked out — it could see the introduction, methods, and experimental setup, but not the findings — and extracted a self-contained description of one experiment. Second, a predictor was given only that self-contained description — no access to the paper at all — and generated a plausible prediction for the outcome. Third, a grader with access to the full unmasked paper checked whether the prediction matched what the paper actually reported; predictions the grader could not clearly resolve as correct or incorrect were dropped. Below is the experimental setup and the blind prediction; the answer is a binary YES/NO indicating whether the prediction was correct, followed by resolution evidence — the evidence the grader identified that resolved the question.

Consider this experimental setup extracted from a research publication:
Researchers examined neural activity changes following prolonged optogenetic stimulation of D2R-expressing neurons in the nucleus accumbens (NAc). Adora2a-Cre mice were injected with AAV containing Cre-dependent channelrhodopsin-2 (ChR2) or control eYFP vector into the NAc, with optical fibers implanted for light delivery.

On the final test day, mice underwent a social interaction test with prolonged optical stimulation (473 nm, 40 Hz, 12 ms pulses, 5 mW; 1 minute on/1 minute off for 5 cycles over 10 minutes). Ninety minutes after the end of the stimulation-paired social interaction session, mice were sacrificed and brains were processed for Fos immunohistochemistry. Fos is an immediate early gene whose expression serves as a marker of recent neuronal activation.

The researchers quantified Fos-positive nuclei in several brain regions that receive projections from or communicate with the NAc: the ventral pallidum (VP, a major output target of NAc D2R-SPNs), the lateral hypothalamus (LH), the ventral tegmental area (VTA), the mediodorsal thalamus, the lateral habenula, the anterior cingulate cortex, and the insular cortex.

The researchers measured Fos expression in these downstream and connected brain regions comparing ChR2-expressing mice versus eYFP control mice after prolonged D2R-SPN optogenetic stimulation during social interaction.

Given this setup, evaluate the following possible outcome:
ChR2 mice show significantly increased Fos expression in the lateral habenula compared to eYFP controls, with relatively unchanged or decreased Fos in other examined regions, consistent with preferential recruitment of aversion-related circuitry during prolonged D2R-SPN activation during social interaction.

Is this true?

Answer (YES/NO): NO